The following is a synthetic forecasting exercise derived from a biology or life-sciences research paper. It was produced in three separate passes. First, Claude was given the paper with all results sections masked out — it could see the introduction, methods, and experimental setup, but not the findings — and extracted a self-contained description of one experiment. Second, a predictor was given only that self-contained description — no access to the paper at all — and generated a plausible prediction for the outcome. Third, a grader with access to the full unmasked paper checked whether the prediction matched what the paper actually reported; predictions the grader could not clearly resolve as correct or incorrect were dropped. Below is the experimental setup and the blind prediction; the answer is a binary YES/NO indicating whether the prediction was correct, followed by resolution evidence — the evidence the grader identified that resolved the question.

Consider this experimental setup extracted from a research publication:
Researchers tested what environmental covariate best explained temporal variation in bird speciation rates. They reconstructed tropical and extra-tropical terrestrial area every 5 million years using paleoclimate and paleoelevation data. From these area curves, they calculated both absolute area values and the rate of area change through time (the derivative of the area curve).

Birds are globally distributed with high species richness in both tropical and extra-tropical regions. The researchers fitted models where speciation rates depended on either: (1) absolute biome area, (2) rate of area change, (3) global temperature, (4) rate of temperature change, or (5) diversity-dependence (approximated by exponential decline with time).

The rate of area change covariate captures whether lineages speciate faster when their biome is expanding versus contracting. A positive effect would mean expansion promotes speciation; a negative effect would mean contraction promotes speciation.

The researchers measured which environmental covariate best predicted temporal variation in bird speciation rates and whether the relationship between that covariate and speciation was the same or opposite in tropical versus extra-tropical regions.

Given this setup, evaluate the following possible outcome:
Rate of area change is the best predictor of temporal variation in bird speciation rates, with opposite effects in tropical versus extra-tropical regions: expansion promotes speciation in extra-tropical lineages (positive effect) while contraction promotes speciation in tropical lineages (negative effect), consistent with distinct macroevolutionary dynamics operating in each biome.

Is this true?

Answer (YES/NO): NO